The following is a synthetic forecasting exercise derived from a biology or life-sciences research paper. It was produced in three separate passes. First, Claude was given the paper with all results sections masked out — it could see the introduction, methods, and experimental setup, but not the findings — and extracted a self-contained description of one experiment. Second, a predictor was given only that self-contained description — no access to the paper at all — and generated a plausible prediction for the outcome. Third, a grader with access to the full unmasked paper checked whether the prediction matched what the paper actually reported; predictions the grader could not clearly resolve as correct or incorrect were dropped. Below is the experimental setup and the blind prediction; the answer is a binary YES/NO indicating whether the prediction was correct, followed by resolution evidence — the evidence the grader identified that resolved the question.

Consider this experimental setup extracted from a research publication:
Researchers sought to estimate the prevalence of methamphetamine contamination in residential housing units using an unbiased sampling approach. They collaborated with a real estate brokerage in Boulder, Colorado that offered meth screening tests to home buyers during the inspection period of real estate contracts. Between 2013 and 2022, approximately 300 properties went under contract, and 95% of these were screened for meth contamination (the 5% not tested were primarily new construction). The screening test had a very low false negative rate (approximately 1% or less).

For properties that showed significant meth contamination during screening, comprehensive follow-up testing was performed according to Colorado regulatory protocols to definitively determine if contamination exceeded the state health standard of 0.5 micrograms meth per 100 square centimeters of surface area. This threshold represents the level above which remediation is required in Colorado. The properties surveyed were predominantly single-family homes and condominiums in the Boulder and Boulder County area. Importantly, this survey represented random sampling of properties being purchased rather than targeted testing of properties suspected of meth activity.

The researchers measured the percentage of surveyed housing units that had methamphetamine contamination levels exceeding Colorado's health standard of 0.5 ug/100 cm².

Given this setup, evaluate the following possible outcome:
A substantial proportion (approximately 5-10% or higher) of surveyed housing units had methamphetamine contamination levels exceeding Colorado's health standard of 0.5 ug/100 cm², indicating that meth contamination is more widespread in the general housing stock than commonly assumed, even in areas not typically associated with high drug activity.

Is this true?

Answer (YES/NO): NO